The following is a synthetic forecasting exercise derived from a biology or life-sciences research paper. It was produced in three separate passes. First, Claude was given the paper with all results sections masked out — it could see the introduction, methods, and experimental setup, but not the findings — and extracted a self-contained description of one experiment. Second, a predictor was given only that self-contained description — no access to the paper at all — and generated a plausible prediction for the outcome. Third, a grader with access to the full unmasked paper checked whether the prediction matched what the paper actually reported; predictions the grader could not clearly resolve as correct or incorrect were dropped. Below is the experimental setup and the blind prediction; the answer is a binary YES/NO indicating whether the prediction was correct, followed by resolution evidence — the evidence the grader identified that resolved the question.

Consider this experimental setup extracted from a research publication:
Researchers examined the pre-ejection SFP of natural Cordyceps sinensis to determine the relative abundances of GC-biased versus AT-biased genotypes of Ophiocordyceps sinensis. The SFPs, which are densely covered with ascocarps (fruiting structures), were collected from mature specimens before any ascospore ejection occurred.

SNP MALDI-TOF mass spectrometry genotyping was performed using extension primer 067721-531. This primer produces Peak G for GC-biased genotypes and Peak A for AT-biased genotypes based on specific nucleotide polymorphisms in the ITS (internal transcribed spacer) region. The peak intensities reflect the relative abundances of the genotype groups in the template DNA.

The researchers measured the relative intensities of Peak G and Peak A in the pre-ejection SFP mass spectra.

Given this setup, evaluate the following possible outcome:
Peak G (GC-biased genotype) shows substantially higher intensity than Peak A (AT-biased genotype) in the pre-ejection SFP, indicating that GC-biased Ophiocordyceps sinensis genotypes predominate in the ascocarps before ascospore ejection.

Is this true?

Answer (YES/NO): NO